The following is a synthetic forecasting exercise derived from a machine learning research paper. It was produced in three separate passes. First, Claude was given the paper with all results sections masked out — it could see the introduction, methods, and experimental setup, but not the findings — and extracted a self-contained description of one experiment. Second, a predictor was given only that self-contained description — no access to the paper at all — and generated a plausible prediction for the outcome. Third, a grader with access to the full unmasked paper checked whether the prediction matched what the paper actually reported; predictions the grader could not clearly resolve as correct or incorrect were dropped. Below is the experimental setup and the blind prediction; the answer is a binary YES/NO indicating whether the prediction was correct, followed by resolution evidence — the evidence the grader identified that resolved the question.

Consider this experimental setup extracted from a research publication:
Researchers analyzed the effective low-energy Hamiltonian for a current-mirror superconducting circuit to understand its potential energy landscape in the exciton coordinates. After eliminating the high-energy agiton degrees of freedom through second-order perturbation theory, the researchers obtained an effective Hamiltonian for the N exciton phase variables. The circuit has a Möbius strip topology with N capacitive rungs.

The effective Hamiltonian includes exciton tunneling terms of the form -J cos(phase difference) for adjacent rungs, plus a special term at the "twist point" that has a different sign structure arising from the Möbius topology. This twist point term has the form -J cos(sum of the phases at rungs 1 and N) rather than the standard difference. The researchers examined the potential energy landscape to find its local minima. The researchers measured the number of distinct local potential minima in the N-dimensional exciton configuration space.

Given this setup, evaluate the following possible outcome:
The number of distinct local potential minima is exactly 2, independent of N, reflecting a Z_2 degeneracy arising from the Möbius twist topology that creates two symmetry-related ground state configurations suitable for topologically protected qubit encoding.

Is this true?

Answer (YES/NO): YES